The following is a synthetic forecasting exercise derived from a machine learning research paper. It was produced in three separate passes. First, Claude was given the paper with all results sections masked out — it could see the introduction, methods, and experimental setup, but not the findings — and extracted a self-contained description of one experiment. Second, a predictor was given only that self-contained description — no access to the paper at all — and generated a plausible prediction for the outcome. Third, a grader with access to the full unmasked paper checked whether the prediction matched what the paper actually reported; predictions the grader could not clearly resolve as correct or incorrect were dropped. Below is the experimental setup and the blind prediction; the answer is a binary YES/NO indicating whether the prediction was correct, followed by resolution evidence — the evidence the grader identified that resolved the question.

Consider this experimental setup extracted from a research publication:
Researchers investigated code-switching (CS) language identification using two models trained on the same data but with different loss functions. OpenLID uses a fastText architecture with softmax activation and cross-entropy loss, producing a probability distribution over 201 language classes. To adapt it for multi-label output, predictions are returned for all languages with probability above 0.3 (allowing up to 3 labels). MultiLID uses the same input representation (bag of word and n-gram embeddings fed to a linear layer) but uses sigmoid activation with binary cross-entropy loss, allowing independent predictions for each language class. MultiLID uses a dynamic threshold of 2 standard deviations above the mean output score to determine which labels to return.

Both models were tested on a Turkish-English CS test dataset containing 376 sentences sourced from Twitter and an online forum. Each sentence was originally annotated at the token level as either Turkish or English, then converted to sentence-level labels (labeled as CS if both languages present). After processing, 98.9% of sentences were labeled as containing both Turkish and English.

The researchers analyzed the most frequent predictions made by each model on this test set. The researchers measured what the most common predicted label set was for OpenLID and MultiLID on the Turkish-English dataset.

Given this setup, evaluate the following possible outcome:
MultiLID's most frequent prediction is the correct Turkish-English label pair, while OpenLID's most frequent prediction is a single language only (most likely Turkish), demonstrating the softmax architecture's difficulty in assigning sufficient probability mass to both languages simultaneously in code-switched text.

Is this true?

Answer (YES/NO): NO